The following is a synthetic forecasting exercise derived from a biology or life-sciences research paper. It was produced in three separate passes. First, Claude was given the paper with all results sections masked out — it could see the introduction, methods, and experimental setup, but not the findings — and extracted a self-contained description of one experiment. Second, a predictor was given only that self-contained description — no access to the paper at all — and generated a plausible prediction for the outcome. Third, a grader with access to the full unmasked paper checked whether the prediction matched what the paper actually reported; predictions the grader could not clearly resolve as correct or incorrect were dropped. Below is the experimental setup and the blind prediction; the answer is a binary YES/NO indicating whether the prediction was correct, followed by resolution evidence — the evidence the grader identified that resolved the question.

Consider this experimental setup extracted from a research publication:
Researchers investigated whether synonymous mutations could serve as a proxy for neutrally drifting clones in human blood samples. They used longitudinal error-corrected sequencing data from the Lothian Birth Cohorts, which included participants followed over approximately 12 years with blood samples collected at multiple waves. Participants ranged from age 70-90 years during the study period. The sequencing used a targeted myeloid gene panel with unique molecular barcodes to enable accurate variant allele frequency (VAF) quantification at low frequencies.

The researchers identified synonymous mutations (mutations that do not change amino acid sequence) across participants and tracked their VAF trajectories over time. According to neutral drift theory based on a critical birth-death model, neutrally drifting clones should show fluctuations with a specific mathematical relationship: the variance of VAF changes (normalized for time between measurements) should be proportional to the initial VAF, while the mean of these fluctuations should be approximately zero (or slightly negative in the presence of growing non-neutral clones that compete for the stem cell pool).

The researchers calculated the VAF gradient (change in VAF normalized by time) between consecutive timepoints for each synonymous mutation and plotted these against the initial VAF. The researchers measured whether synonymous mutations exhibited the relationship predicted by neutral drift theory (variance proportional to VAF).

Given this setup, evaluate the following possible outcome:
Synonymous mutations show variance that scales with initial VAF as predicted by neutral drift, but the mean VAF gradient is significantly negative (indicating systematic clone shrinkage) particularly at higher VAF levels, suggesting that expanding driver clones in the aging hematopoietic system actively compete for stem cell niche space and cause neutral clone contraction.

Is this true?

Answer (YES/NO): YES